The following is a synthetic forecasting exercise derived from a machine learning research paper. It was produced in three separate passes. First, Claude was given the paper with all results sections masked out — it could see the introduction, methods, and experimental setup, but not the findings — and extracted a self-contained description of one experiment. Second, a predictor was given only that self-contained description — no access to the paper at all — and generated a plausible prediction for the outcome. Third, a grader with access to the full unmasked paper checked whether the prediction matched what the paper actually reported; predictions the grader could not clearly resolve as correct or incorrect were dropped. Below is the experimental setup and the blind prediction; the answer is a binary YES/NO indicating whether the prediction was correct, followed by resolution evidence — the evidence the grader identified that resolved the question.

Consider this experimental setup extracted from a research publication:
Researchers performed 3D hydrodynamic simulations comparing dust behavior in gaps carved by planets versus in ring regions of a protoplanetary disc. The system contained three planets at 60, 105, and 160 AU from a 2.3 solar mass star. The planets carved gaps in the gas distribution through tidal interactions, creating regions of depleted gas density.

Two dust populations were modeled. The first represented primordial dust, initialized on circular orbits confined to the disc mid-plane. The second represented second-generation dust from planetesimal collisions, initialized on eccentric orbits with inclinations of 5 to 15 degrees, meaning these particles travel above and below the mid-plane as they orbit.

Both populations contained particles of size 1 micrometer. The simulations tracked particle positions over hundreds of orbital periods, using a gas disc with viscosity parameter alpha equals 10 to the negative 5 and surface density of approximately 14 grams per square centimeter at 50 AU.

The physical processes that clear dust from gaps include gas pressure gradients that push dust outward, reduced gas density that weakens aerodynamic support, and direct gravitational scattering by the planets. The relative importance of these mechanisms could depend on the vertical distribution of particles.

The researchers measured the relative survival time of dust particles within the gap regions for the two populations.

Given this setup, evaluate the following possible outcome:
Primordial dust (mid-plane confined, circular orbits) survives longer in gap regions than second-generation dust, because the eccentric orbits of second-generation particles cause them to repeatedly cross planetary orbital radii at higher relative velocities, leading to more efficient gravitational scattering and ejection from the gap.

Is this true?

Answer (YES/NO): NO